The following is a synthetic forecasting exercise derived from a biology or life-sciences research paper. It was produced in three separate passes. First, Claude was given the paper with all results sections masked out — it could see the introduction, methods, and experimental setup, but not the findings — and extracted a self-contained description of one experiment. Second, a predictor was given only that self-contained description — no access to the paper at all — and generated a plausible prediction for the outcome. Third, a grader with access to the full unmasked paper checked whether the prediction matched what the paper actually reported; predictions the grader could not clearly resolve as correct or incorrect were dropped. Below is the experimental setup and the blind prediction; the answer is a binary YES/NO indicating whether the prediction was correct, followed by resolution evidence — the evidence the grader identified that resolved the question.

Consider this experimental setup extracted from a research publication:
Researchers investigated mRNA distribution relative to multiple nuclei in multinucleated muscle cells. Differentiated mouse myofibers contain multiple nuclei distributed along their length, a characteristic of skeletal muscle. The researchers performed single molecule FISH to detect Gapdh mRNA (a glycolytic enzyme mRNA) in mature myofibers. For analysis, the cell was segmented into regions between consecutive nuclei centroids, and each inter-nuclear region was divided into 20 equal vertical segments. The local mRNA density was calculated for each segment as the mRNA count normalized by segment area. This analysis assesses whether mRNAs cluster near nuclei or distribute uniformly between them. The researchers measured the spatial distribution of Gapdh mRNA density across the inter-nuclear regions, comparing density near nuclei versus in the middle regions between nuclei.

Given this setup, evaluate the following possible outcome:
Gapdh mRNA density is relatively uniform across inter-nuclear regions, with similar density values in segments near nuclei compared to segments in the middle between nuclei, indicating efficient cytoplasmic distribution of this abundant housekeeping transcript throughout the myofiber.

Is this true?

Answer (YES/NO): YES